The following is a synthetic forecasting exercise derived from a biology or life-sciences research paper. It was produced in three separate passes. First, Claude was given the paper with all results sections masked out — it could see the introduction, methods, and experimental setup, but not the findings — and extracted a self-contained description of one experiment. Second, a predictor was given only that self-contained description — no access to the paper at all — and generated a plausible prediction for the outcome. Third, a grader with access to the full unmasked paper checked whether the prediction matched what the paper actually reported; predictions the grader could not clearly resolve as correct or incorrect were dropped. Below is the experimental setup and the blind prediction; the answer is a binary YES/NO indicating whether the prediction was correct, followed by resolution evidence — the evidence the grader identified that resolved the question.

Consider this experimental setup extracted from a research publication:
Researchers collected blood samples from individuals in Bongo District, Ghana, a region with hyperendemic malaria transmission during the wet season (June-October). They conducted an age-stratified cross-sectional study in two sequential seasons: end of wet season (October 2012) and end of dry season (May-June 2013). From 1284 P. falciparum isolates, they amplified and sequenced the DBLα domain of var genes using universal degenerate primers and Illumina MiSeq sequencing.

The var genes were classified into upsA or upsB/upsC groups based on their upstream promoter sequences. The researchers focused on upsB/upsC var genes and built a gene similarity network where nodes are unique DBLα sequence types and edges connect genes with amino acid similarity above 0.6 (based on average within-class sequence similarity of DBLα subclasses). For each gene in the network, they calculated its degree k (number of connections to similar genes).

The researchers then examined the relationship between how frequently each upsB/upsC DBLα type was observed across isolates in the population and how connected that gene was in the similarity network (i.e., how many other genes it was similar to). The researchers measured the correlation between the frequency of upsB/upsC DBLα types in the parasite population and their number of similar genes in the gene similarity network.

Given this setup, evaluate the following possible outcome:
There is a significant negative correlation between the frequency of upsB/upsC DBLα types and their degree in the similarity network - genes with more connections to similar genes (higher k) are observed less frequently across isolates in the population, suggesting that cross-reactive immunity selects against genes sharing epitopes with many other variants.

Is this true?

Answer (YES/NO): YES